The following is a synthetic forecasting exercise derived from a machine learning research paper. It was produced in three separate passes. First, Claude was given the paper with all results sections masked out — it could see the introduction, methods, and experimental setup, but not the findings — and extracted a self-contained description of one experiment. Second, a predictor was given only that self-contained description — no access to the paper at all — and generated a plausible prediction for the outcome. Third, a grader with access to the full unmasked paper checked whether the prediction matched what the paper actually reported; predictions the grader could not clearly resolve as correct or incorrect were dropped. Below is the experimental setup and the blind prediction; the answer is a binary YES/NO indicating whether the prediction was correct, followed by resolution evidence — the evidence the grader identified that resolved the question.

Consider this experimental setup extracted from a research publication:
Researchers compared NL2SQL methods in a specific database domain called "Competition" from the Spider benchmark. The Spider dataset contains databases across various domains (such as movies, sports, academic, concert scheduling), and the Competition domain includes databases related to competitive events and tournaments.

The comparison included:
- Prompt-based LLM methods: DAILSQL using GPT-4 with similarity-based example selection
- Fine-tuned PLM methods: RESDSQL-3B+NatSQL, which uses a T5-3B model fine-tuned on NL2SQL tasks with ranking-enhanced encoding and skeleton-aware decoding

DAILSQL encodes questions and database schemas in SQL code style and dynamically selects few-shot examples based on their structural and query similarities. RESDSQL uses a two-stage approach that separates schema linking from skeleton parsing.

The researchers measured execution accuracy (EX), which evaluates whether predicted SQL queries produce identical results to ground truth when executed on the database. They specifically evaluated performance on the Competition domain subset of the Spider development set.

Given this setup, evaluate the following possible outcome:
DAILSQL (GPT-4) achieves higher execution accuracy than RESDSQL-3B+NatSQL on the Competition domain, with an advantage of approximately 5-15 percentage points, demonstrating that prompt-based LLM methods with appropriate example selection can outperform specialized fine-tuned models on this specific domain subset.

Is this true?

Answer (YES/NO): NO